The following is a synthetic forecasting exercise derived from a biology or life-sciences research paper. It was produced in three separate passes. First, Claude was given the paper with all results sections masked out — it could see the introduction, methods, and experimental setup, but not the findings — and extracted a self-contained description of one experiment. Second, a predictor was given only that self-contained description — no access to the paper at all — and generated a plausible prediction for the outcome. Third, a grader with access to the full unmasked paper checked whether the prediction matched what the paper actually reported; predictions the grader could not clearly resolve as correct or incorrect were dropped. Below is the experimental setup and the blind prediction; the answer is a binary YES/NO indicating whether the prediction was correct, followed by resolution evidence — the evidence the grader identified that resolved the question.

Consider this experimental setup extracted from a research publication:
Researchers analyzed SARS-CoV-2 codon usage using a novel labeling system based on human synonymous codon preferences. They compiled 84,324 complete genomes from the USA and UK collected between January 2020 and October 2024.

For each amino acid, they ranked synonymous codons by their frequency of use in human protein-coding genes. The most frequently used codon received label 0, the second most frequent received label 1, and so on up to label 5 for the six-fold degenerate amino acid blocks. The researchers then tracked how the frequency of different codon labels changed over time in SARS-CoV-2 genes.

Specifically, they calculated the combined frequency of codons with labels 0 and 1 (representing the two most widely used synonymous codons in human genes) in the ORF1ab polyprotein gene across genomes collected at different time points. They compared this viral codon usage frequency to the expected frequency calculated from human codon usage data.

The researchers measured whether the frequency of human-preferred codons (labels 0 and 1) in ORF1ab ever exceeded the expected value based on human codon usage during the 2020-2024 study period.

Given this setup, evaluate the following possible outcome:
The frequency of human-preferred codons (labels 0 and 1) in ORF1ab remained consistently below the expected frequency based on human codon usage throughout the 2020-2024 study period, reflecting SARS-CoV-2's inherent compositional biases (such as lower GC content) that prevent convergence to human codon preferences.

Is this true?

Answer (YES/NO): YES